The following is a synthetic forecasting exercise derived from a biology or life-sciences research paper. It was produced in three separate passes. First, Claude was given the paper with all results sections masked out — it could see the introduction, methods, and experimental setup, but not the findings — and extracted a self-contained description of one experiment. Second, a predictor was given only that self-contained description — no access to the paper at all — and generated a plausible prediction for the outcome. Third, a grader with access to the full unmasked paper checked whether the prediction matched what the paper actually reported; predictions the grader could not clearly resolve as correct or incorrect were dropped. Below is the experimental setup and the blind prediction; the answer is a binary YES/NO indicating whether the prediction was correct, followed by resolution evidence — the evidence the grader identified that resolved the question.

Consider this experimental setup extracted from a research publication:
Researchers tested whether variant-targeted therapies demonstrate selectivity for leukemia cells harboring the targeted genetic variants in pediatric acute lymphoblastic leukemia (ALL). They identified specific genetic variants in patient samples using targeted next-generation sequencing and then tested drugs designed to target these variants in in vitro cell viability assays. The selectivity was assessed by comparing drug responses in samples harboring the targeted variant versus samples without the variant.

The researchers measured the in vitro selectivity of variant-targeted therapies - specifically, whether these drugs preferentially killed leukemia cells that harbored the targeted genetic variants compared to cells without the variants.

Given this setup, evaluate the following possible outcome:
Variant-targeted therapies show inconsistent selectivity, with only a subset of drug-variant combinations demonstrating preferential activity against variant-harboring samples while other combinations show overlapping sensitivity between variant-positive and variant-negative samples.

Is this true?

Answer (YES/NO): YES